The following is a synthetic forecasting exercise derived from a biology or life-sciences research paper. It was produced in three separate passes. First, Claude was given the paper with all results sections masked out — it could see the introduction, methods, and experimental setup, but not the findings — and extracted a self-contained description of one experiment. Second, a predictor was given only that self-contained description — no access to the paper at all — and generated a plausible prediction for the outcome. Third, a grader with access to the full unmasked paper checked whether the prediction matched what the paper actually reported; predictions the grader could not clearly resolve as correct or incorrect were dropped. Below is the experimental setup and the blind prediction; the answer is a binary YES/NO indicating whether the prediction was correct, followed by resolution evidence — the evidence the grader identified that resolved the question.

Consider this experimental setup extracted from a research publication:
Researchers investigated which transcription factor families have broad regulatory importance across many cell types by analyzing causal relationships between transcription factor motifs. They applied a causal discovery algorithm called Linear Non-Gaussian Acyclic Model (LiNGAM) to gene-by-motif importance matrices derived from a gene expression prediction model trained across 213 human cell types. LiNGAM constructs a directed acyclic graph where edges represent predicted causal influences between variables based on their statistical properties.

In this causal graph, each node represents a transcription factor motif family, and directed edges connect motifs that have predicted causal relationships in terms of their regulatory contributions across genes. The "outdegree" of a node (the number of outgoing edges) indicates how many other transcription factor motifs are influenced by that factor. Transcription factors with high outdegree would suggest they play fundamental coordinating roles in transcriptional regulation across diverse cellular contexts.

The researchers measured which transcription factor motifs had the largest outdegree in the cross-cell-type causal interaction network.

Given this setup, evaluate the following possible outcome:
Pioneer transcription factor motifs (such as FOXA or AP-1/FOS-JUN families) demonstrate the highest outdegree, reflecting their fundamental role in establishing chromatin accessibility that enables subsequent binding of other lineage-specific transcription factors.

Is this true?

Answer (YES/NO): NO